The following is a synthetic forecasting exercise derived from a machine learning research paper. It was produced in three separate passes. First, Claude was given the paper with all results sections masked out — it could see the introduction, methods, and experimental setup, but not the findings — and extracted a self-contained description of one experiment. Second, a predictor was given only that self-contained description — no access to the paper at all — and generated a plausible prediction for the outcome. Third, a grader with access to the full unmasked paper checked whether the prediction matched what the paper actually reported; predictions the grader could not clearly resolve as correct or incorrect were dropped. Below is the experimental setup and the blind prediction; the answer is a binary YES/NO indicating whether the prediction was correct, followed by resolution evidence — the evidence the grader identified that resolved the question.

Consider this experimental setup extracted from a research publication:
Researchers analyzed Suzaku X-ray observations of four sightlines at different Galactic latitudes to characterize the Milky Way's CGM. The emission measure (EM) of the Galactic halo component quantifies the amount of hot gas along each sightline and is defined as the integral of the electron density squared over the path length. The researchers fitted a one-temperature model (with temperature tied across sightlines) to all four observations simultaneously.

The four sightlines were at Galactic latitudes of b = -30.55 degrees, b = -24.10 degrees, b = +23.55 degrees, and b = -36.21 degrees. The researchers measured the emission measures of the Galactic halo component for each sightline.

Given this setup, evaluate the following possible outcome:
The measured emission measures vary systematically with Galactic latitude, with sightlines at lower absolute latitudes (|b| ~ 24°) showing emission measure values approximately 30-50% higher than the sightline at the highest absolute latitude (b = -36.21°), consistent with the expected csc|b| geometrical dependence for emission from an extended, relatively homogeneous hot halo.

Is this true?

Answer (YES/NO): NO